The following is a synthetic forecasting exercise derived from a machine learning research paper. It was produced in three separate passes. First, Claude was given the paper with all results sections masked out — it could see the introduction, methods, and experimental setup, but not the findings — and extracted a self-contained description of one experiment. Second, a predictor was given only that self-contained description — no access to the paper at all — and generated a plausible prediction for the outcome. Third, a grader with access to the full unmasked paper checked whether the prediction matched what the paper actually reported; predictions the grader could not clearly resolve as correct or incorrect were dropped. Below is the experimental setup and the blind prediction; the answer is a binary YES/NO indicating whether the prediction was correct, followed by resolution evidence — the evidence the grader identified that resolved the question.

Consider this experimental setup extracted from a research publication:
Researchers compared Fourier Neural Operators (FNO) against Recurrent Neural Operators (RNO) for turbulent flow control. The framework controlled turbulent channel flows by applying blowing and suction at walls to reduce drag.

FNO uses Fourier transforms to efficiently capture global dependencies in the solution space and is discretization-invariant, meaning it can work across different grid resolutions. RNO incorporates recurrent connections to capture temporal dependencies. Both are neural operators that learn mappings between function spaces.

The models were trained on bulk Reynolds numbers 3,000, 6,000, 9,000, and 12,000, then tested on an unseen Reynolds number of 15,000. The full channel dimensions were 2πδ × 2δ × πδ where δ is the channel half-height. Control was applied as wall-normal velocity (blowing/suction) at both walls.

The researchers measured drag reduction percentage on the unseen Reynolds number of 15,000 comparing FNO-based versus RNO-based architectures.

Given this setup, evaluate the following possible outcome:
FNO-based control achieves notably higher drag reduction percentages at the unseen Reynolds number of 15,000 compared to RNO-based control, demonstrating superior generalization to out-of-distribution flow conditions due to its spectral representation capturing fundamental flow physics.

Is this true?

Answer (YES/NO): NO